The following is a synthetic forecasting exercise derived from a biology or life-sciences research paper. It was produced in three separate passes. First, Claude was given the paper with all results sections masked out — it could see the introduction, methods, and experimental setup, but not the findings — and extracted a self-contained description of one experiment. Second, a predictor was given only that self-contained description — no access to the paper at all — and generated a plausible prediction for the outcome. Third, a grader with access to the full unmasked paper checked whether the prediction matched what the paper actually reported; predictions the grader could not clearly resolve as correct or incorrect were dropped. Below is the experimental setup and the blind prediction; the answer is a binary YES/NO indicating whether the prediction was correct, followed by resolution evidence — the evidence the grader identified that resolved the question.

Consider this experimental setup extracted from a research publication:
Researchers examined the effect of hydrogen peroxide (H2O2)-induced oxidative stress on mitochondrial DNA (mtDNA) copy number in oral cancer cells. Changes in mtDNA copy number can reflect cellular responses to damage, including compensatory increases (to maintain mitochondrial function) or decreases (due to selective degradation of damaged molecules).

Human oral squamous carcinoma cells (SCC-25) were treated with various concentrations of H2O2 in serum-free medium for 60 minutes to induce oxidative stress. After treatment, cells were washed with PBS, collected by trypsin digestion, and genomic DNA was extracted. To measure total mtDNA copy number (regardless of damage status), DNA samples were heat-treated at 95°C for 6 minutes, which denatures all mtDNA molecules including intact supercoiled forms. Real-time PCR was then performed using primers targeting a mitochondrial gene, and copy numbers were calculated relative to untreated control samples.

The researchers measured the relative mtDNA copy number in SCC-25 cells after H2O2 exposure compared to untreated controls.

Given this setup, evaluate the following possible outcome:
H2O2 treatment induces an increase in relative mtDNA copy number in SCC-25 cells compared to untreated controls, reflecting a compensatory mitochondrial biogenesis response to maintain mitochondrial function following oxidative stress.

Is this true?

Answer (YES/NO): NO